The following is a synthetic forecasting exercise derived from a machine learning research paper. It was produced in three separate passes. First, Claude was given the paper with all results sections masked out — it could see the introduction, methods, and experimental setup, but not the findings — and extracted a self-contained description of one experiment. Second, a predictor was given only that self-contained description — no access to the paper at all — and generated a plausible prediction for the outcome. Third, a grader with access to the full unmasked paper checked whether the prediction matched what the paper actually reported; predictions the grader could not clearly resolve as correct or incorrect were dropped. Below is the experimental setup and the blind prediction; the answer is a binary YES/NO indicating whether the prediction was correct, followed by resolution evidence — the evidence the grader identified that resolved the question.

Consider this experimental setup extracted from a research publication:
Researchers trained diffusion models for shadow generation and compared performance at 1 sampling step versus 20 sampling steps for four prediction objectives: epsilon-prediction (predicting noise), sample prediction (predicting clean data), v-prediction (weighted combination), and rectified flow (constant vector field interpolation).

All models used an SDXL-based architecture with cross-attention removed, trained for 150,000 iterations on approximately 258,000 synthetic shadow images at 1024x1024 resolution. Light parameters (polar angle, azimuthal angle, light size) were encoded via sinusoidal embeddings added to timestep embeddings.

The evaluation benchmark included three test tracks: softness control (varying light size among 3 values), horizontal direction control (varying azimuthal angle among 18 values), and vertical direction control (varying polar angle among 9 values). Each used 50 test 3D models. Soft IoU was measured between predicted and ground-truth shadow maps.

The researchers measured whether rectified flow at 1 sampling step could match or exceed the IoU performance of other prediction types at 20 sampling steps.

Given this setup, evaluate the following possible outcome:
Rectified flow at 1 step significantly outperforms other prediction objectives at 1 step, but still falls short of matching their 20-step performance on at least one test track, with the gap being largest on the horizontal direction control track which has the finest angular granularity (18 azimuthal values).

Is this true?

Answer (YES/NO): NO